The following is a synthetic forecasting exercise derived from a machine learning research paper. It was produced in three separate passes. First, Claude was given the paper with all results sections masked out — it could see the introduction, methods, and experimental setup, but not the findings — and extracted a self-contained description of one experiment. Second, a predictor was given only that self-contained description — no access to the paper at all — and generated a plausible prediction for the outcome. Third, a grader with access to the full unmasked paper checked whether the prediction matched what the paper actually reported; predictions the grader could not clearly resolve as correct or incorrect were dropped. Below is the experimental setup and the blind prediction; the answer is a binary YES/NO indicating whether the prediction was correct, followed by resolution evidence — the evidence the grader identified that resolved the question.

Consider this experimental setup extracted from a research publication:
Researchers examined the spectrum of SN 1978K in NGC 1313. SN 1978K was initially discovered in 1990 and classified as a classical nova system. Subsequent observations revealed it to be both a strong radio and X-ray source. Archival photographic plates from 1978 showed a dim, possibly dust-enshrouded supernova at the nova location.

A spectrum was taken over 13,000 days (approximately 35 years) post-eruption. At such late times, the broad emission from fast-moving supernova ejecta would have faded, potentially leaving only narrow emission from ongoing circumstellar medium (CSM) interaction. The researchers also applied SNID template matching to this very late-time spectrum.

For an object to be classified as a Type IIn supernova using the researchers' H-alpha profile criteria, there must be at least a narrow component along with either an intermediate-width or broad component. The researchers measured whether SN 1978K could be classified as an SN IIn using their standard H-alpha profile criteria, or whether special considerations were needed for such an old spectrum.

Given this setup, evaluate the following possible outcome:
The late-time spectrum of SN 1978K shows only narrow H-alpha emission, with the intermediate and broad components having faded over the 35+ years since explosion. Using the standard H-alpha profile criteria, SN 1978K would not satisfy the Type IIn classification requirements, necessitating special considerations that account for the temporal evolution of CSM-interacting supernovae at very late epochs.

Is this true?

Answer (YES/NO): YES